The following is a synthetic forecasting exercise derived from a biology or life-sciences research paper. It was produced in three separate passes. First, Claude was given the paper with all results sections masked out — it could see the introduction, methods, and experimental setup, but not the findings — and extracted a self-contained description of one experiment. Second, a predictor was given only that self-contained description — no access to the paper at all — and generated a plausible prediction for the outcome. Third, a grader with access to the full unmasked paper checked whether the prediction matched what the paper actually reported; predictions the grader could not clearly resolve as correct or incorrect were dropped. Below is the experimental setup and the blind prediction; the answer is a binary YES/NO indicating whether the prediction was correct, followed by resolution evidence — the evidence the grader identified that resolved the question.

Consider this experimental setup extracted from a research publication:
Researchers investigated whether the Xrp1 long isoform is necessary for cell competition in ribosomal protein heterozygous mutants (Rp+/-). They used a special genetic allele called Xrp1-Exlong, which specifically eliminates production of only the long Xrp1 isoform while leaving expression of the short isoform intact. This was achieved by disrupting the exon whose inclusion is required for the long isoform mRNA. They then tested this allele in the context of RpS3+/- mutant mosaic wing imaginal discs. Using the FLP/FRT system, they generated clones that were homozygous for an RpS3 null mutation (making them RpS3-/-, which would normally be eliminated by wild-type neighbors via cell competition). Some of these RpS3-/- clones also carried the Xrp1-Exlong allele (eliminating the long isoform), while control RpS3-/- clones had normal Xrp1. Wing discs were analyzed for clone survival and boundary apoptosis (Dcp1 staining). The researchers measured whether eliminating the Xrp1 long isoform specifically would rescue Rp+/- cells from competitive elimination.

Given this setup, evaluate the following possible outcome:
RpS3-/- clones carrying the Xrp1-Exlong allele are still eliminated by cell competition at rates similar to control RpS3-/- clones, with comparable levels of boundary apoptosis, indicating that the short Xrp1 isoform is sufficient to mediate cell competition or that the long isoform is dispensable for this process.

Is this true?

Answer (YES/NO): NO